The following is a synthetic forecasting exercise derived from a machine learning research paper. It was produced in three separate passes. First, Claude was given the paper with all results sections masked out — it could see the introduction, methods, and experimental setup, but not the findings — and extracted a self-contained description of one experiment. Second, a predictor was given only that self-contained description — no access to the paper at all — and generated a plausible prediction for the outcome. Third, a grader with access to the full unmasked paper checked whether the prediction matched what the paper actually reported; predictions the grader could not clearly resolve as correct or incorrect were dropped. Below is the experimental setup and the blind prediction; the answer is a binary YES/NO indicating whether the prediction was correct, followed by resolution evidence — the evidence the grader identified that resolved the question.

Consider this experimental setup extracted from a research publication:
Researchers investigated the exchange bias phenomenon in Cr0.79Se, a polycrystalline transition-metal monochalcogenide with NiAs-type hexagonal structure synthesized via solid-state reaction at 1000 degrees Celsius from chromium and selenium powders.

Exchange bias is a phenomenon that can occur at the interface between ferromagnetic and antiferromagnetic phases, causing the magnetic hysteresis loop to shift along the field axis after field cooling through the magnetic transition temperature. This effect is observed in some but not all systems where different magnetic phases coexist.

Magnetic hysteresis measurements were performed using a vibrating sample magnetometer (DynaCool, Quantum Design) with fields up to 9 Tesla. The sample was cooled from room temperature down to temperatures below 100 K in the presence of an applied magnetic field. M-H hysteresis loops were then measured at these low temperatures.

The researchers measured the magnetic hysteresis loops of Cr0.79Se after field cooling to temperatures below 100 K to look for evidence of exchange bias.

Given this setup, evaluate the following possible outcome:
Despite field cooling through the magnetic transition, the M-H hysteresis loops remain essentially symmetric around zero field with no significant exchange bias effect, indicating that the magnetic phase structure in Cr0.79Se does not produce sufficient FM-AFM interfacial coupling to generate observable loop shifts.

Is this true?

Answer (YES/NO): NO